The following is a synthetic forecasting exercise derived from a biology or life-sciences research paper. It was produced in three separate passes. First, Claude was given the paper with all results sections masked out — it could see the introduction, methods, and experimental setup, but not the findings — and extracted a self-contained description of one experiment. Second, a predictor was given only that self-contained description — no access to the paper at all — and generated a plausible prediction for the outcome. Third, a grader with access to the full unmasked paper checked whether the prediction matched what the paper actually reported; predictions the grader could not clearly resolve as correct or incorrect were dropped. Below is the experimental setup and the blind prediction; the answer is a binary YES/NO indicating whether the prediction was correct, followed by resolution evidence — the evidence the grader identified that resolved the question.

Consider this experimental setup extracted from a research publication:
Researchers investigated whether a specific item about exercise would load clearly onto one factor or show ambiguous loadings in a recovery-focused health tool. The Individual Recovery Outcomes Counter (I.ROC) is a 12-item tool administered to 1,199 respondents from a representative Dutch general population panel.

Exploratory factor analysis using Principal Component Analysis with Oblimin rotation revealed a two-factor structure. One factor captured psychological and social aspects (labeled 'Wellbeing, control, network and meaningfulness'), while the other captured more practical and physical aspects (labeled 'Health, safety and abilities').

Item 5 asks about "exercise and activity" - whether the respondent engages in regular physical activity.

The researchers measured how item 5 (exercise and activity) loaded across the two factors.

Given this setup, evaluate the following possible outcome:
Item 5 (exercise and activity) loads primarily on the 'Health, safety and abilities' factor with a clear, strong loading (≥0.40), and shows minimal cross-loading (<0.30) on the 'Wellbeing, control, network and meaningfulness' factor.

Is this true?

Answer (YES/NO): NO